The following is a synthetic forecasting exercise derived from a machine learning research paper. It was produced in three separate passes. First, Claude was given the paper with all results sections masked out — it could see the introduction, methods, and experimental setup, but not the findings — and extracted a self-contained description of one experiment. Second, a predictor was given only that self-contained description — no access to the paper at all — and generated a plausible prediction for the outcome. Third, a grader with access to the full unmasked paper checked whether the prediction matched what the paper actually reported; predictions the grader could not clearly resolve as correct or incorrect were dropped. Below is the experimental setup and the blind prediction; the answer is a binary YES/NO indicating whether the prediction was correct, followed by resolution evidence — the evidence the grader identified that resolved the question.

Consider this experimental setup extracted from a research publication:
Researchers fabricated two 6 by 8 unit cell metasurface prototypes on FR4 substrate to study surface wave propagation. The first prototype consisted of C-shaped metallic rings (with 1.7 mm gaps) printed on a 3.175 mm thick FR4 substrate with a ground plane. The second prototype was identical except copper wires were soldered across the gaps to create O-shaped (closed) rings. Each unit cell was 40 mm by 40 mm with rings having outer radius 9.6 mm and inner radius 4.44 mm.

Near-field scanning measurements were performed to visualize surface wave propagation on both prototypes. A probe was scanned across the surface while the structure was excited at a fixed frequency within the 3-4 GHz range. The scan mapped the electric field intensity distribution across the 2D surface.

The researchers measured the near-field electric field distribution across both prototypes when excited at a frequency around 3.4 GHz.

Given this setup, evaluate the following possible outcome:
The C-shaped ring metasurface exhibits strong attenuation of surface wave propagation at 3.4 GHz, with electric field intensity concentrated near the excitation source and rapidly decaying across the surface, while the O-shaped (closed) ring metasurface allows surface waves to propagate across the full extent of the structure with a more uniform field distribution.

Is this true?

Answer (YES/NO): NO